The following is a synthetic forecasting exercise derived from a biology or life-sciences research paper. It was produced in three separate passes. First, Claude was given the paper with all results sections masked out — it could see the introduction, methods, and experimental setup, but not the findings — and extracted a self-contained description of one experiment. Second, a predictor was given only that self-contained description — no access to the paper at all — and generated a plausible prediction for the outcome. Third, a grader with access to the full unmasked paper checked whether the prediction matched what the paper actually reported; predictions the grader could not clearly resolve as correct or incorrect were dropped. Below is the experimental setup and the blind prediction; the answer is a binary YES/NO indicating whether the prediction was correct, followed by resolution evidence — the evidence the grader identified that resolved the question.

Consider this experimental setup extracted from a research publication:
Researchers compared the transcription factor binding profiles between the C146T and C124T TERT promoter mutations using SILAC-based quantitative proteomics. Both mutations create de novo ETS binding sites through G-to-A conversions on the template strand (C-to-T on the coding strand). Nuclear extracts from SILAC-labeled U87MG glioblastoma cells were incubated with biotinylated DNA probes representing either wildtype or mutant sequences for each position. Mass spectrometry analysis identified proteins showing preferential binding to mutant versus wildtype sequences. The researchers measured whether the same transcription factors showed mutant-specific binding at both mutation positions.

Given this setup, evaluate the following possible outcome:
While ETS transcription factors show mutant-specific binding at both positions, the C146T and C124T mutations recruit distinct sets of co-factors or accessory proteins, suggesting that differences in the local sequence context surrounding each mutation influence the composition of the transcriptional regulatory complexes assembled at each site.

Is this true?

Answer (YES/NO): NO